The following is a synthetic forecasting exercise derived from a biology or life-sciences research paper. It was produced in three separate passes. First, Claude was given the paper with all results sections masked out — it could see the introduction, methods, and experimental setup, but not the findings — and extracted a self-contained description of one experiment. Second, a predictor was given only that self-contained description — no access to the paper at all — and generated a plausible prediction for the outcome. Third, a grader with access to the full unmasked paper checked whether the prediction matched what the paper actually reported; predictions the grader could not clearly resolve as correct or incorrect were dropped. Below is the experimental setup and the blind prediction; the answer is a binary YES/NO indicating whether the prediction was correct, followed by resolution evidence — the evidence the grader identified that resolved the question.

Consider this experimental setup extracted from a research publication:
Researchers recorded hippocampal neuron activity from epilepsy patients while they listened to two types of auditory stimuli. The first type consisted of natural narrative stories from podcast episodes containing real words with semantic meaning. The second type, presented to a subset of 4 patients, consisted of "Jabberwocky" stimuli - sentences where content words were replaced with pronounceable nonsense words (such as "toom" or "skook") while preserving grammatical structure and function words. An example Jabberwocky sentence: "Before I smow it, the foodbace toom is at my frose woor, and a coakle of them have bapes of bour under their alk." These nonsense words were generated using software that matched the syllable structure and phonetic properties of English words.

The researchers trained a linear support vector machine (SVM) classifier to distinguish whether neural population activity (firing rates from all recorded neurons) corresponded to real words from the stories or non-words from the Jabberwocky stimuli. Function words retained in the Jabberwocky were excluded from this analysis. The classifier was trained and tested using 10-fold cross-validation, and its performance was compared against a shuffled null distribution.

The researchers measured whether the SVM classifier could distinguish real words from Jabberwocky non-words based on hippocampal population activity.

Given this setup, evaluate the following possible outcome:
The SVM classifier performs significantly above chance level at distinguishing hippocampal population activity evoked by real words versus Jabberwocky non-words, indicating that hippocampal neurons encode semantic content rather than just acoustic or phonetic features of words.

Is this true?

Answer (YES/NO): YES